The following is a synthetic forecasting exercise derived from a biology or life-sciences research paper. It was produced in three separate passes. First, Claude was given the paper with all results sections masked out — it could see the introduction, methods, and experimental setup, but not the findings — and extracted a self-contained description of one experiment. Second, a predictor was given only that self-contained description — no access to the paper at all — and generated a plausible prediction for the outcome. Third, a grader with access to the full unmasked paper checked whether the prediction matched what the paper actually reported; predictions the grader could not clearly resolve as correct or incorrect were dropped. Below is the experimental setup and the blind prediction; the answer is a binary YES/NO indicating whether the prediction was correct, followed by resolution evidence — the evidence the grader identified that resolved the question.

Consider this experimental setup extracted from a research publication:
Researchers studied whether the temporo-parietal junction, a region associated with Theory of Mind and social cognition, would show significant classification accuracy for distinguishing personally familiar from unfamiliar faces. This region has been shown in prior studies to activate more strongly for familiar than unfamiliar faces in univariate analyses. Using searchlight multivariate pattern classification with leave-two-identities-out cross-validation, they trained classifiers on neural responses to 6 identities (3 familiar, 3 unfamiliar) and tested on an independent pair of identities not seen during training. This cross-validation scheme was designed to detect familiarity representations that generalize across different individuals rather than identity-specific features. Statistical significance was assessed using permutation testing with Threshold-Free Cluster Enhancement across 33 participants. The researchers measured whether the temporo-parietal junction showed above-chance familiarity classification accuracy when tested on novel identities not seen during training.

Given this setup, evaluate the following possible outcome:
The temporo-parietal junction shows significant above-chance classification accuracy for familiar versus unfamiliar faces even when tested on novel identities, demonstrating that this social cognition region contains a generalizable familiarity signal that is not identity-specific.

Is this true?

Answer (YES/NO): YES